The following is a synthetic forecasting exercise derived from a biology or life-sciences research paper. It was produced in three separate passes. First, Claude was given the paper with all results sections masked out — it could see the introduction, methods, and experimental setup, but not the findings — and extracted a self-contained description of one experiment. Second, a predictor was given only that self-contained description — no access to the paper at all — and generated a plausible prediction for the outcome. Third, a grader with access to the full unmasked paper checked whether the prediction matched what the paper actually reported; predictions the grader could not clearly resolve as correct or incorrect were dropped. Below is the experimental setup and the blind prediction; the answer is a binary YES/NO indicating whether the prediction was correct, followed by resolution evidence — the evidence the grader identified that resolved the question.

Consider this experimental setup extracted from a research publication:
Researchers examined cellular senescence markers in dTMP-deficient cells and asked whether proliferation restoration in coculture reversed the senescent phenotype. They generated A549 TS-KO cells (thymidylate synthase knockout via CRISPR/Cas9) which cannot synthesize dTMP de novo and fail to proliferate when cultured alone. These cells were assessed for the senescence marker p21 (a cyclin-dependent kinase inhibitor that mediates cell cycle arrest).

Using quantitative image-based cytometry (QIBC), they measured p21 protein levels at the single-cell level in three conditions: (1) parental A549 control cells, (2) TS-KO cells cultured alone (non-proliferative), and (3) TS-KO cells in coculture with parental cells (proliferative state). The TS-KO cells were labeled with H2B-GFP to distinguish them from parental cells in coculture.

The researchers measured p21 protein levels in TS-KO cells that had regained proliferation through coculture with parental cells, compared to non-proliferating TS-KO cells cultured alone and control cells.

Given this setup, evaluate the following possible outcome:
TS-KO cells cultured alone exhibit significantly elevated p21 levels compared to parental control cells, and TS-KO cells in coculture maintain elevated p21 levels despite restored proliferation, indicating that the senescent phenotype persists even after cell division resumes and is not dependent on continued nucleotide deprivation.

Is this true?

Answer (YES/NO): YES